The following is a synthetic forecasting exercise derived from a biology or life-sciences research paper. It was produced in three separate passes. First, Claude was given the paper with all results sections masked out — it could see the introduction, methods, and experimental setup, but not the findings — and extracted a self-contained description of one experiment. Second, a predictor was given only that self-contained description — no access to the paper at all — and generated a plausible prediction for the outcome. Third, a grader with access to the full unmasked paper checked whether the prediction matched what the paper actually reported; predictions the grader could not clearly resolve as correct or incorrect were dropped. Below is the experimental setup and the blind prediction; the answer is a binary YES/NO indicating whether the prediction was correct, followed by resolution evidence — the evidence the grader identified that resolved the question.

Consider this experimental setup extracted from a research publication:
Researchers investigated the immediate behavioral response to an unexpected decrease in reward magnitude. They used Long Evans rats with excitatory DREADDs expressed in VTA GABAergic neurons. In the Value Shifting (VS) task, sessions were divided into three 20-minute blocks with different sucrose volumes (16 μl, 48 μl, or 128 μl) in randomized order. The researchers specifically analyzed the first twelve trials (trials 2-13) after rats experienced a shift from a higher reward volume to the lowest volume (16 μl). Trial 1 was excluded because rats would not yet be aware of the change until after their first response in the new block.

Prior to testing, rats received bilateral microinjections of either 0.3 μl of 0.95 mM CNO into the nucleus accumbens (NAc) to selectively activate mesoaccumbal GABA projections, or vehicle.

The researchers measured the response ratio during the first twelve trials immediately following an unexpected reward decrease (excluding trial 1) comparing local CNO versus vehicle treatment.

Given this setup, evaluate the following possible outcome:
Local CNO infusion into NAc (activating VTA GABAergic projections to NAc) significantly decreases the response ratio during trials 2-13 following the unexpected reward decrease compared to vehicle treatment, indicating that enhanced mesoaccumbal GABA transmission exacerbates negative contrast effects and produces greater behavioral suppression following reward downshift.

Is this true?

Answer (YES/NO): YES